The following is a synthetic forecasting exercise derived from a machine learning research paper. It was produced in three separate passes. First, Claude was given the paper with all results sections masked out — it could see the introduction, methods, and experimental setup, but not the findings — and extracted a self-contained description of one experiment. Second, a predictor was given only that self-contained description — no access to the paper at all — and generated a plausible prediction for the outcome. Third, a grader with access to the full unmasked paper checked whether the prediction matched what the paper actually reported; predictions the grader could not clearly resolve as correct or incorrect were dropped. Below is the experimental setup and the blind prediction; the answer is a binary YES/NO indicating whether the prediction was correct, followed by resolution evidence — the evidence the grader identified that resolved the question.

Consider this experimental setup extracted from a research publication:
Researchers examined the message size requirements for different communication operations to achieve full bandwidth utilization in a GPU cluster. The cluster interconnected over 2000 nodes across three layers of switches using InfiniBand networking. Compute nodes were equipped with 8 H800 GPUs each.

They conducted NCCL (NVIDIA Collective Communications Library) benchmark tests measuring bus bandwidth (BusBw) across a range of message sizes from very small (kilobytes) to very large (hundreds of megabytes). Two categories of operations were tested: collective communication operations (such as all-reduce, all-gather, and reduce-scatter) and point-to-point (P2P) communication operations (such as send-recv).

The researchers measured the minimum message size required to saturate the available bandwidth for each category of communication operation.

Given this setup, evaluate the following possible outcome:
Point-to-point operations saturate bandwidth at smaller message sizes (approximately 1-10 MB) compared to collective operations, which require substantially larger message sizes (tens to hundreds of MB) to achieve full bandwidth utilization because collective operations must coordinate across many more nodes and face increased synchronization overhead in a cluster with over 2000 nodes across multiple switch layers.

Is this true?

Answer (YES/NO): YES